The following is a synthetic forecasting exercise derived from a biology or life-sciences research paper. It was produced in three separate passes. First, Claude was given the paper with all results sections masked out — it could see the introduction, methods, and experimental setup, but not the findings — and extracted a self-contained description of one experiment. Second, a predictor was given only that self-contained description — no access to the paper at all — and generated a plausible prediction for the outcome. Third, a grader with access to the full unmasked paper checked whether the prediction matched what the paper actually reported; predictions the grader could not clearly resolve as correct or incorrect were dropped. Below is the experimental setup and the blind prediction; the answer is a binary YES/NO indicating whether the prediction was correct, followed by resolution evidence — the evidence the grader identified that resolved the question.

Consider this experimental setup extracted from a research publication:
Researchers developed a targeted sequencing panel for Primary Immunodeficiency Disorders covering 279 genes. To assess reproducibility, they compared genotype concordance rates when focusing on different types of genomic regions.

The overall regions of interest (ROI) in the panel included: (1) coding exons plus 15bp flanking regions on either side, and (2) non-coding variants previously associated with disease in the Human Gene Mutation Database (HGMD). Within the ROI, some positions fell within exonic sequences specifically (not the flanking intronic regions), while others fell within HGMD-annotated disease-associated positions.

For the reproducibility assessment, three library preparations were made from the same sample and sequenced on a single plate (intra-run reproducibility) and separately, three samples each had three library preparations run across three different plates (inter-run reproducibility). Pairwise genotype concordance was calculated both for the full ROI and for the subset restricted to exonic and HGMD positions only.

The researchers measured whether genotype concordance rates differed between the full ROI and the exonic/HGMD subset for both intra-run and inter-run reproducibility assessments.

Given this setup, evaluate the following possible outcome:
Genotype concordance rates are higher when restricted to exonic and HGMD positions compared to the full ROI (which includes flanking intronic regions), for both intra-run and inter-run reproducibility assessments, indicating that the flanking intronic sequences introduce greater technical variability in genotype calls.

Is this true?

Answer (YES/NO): YES